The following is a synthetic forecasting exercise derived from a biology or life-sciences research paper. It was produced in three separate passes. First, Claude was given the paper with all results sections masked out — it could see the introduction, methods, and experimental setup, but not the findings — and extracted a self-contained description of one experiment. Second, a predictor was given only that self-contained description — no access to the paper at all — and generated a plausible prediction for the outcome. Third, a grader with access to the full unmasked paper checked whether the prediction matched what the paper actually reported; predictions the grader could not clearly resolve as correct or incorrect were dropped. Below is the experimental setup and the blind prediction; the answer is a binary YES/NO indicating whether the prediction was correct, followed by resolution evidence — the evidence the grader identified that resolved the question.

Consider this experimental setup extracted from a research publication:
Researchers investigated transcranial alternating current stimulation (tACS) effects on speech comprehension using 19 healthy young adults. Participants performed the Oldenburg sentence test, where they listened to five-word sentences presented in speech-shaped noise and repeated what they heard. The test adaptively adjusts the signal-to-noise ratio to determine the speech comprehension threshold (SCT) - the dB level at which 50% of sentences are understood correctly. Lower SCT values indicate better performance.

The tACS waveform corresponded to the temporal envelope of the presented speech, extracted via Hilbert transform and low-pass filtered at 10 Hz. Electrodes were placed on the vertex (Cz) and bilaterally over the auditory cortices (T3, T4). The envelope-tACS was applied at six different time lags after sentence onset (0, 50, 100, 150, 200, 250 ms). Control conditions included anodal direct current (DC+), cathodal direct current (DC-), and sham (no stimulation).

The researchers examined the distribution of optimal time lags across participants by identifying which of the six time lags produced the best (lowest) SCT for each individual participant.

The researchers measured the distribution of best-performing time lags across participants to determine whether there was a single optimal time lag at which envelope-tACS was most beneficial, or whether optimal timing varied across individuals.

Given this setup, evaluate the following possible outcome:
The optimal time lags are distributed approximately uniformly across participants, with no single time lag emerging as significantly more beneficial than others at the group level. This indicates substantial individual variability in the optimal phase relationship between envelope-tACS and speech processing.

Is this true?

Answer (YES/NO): YES